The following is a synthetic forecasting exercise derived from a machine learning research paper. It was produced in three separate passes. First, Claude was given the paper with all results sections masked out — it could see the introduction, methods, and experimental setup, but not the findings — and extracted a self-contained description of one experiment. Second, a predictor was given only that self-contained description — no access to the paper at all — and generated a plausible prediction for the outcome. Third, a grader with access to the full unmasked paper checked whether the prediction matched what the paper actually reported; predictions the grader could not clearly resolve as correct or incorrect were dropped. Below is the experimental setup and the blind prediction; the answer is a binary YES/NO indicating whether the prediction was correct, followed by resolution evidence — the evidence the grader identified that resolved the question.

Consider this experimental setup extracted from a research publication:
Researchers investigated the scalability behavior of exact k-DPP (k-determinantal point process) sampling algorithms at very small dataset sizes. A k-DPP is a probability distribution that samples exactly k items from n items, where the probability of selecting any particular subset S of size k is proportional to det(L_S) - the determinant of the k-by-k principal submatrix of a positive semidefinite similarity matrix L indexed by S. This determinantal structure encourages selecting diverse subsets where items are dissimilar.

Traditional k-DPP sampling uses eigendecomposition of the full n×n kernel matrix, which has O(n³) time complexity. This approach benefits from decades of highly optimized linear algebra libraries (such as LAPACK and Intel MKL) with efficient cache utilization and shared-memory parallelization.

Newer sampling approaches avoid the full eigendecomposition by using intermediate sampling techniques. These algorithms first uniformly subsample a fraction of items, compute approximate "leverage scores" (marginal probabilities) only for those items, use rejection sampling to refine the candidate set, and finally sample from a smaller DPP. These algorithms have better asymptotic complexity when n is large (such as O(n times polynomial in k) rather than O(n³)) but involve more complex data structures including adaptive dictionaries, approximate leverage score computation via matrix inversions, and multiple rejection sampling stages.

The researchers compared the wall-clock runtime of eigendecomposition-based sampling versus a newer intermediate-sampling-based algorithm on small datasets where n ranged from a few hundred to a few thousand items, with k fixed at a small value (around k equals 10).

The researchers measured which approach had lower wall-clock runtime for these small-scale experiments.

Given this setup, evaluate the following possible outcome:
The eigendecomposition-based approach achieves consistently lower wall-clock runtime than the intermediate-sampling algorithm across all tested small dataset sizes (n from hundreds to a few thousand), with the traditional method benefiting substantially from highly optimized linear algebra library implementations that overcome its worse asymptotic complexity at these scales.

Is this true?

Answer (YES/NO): NO